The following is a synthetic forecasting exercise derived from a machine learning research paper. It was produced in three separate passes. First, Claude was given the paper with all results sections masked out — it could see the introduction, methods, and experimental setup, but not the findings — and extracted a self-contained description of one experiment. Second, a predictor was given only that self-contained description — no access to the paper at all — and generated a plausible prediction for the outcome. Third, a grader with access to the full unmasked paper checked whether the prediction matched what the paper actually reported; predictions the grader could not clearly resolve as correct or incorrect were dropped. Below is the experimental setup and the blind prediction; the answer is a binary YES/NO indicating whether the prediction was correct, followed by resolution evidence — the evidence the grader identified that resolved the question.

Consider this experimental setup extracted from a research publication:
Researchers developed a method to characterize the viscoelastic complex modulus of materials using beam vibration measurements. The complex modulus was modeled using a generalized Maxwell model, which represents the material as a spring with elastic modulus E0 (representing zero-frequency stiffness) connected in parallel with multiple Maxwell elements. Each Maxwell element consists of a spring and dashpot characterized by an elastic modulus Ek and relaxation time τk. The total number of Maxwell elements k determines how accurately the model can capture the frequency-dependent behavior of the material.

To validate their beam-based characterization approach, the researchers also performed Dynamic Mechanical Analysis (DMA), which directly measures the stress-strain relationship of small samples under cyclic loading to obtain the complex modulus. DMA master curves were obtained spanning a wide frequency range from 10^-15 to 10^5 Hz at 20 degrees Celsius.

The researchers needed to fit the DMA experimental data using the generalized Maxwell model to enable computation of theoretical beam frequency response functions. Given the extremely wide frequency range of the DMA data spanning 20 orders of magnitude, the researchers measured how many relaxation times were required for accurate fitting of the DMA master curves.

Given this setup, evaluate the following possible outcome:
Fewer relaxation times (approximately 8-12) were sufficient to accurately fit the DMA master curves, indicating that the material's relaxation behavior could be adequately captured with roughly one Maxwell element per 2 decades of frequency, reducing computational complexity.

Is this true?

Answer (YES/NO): NO